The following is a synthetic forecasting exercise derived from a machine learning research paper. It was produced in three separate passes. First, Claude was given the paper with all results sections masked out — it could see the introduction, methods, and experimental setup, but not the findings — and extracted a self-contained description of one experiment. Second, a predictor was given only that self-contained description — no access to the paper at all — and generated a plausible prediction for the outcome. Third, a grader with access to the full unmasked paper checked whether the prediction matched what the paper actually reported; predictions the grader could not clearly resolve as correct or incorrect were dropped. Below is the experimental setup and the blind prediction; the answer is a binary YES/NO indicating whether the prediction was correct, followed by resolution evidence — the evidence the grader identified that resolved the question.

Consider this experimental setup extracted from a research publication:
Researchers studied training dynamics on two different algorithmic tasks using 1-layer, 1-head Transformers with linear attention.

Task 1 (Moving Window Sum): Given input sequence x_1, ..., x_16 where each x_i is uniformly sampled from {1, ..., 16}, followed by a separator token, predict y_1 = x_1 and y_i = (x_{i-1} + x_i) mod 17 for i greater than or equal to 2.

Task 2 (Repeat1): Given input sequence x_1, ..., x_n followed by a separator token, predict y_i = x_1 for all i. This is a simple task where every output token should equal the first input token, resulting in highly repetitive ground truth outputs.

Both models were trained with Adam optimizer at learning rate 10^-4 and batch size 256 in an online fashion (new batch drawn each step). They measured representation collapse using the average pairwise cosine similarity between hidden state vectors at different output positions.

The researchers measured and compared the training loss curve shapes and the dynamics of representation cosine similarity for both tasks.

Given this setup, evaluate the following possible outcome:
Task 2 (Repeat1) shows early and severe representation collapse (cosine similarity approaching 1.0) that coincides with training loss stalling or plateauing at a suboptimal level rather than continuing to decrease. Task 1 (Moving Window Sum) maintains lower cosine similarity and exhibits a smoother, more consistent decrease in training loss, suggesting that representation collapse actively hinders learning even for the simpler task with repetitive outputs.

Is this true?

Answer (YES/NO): NO